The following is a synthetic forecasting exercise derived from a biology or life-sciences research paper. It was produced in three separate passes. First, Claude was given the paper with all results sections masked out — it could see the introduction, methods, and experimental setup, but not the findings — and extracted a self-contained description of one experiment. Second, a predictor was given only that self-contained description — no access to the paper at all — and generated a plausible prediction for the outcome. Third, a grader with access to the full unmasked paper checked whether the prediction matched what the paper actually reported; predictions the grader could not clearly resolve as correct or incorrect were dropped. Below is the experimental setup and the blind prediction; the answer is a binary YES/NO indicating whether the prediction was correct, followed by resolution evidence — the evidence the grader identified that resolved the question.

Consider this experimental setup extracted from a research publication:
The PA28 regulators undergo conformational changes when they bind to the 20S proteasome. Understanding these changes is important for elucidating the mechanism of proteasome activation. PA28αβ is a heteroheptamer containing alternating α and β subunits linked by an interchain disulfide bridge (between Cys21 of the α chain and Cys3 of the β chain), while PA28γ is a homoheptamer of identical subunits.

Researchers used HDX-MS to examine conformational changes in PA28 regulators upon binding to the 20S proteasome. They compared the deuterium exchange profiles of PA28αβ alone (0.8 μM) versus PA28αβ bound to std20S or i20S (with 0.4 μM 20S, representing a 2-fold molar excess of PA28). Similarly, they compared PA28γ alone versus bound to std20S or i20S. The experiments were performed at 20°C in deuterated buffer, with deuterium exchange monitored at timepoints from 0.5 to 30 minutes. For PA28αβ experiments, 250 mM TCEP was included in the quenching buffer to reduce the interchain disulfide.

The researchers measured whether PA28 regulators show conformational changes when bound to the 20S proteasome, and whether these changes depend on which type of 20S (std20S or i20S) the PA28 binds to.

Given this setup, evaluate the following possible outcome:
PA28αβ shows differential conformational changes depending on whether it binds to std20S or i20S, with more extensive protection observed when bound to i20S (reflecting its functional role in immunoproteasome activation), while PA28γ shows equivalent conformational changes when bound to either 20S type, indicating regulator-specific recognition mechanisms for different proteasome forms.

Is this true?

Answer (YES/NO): NO